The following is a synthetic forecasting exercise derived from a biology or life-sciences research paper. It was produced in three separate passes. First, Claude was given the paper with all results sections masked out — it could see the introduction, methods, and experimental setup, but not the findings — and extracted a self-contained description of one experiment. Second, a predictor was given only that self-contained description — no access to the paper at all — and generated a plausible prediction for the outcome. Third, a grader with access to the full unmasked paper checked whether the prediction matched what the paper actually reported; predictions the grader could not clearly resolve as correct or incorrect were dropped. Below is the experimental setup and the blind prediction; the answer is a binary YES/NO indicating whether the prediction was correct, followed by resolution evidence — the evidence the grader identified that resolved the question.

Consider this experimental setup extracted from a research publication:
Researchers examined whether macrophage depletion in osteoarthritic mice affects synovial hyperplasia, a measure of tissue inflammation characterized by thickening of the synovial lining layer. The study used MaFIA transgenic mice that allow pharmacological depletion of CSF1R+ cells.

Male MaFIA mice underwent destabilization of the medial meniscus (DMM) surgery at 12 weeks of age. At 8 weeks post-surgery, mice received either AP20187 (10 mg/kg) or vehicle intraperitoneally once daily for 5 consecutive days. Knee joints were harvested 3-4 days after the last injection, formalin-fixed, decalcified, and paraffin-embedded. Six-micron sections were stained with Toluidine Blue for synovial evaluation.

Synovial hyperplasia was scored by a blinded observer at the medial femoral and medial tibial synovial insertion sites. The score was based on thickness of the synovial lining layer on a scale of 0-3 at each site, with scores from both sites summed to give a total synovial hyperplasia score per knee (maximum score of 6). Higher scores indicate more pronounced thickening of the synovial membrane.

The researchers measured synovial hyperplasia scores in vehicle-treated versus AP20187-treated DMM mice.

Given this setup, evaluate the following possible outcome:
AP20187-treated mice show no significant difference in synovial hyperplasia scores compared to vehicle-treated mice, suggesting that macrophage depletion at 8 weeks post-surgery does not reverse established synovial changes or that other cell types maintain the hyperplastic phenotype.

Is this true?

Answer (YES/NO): YES